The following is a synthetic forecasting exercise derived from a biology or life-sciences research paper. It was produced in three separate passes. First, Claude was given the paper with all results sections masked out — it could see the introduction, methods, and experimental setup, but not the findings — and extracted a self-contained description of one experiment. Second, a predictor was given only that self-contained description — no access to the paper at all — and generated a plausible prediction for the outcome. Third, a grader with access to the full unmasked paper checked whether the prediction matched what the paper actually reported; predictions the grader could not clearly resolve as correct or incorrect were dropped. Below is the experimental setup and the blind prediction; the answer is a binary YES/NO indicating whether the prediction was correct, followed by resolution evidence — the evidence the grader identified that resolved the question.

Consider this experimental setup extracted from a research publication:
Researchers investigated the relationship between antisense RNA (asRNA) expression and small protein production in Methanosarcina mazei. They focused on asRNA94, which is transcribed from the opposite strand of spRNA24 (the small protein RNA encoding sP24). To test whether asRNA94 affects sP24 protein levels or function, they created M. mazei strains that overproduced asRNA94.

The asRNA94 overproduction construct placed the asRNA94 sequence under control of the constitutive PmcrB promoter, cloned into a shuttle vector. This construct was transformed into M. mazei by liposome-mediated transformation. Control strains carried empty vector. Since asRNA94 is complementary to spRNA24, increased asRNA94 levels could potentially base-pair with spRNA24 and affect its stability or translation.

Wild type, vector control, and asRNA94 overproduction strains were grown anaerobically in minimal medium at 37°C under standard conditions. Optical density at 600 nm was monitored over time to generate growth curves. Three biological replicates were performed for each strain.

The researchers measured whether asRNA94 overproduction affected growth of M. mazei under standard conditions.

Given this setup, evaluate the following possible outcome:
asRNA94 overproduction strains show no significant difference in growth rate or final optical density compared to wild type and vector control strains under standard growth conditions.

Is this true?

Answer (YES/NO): NO